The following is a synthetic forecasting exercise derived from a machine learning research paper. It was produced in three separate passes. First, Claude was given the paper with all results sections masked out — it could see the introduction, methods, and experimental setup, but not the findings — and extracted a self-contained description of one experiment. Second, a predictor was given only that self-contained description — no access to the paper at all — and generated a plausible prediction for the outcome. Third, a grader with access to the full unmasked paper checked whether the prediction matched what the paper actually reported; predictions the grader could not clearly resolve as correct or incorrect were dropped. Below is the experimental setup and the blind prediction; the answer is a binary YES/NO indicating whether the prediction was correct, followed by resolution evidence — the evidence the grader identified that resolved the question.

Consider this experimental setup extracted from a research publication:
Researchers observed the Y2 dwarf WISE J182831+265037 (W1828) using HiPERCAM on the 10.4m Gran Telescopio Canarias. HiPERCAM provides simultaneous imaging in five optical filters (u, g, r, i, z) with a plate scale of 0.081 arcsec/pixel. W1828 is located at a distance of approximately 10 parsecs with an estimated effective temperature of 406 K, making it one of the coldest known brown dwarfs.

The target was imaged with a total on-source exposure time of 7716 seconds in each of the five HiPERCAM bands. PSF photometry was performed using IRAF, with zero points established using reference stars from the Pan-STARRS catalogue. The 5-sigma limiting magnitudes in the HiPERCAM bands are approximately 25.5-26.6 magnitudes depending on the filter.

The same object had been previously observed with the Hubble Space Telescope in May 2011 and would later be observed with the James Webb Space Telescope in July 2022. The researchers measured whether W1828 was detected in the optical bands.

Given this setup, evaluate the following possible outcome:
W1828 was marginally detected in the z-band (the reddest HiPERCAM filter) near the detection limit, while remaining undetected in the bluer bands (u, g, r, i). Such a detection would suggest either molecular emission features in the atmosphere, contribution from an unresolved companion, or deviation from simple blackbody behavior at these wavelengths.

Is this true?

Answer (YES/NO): YES